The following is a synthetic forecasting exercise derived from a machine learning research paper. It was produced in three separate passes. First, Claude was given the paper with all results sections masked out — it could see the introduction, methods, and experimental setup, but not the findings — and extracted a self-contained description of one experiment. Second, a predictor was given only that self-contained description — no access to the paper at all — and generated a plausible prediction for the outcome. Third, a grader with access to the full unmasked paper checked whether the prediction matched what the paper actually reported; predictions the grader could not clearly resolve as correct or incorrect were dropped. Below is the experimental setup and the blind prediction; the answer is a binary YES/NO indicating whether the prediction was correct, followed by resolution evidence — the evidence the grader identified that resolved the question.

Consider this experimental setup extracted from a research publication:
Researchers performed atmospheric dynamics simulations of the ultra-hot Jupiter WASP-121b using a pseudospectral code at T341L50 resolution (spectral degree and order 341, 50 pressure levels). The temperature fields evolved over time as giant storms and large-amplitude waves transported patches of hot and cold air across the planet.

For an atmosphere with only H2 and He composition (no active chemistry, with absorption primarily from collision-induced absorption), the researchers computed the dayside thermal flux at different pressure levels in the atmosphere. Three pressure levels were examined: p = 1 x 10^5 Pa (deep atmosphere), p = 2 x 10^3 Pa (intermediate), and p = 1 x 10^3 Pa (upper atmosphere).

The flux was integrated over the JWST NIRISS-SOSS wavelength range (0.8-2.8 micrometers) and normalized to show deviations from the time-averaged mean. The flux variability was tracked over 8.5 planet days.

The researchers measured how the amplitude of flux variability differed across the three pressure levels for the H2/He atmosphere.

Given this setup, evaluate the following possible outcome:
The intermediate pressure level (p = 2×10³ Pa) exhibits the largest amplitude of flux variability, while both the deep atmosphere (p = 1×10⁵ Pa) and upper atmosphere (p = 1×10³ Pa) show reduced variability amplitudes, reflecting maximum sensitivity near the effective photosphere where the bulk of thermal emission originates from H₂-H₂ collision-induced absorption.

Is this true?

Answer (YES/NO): NO